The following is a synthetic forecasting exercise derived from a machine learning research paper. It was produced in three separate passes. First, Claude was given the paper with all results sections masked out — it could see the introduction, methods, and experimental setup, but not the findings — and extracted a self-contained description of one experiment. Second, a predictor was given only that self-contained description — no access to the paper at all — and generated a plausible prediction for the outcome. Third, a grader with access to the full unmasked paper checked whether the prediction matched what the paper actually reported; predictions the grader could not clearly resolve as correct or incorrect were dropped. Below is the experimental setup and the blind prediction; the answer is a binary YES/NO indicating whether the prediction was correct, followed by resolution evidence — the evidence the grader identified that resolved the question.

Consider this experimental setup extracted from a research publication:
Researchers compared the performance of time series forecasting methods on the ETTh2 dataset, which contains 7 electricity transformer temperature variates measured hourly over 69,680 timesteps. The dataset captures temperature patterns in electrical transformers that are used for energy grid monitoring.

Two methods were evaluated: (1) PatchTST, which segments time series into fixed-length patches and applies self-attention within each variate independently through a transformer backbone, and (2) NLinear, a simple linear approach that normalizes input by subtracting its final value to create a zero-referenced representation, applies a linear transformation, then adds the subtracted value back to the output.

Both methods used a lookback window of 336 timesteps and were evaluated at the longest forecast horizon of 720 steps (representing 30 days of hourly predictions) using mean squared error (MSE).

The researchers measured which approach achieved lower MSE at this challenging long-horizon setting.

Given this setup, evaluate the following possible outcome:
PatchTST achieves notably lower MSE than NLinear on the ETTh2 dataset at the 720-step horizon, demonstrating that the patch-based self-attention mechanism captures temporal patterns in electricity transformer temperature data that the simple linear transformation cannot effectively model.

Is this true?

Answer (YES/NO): YES